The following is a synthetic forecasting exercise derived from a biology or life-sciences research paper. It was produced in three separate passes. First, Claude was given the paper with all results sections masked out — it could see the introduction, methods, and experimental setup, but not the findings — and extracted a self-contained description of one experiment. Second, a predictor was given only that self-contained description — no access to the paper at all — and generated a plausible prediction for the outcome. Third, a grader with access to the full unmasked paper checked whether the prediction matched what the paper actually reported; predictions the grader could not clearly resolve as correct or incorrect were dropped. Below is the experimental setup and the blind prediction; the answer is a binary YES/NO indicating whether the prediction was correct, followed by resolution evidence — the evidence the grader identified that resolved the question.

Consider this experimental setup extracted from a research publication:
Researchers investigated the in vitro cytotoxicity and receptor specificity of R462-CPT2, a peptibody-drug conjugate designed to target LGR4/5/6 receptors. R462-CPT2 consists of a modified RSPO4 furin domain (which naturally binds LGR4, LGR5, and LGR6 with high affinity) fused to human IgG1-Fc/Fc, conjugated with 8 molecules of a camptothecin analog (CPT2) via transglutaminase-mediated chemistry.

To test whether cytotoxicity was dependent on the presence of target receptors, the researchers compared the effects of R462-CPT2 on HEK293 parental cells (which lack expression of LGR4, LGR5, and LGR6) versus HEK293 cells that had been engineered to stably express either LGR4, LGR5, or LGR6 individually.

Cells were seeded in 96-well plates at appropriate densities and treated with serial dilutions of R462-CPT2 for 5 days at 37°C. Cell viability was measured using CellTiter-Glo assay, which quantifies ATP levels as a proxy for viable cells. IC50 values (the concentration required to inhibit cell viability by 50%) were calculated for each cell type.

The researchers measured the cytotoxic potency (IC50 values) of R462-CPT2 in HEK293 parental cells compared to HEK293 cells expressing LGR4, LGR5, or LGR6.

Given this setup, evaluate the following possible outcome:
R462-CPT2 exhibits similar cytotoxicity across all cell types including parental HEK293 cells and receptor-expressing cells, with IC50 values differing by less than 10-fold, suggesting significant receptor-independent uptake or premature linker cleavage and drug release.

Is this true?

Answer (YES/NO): NO